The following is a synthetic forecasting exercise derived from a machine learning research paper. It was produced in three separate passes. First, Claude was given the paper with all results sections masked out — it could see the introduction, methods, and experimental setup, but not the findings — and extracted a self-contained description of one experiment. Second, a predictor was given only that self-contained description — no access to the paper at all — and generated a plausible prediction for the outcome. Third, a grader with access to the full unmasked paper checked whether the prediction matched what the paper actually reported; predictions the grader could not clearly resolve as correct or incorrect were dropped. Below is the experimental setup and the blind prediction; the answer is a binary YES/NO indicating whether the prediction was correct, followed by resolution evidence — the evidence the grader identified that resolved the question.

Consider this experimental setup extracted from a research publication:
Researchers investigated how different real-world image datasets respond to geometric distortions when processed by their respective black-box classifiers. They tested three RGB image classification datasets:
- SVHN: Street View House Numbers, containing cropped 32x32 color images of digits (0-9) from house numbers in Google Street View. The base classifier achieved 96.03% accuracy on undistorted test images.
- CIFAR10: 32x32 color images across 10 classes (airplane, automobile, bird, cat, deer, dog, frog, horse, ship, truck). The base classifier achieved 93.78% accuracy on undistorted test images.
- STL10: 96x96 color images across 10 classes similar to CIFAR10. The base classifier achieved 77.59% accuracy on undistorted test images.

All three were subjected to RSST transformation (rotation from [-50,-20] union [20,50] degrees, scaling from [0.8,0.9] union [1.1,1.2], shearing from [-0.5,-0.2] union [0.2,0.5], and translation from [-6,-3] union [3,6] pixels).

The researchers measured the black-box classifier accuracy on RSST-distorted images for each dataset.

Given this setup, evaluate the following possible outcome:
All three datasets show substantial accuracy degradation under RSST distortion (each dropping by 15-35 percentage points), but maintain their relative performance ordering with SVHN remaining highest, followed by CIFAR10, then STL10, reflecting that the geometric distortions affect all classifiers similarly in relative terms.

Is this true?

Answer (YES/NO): NO